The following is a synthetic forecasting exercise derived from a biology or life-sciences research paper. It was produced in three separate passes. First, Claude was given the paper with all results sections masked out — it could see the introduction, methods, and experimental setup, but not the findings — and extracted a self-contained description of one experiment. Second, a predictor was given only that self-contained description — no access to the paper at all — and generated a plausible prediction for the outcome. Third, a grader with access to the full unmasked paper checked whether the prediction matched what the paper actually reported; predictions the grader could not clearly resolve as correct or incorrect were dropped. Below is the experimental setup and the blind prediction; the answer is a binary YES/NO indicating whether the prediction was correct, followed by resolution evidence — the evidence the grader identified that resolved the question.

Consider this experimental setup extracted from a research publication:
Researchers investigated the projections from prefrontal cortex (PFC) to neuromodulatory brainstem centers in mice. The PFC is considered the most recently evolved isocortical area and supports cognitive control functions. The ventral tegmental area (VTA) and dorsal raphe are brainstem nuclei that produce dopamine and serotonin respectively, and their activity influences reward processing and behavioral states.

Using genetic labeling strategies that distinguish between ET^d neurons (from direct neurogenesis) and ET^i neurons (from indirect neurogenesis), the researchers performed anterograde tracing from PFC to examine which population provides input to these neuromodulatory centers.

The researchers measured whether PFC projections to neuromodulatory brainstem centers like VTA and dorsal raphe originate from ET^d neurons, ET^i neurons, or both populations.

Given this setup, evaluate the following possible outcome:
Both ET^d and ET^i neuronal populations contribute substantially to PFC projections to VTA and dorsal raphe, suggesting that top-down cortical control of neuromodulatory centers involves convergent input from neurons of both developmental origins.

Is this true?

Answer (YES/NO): NO